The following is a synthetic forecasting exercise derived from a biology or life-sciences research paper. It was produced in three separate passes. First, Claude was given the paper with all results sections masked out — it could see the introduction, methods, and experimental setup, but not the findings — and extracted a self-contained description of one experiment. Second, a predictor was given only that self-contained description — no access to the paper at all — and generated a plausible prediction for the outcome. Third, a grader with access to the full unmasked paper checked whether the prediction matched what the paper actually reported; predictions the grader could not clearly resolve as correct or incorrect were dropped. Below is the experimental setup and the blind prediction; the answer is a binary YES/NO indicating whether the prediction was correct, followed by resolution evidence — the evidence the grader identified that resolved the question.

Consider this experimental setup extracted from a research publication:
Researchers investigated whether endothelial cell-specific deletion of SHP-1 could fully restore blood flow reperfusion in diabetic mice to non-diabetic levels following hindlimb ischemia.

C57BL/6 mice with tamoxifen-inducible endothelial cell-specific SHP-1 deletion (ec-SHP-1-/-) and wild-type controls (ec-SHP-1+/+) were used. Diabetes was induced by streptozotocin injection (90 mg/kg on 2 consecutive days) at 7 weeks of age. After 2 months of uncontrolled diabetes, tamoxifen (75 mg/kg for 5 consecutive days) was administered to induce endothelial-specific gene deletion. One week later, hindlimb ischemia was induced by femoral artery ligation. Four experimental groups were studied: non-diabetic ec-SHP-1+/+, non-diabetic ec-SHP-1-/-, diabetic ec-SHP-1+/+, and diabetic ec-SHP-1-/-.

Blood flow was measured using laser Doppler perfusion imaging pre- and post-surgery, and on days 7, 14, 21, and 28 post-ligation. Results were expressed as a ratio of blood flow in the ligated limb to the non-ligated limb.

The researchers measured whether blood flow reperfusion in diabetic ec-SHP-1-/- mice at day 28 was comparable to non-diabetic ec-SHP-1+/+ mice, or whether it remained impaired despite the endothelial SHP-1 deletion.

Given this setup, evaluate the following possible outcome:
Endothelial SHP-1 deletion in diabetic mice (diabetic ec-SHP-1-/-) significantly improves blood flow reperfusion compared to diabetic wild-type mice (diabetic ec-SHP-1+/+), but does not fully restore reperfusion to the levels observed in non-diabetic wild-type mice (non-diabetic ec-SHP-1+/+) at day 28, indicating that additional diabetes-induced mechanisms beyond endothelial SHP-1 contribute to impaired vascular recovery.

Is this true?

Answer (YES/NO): YES